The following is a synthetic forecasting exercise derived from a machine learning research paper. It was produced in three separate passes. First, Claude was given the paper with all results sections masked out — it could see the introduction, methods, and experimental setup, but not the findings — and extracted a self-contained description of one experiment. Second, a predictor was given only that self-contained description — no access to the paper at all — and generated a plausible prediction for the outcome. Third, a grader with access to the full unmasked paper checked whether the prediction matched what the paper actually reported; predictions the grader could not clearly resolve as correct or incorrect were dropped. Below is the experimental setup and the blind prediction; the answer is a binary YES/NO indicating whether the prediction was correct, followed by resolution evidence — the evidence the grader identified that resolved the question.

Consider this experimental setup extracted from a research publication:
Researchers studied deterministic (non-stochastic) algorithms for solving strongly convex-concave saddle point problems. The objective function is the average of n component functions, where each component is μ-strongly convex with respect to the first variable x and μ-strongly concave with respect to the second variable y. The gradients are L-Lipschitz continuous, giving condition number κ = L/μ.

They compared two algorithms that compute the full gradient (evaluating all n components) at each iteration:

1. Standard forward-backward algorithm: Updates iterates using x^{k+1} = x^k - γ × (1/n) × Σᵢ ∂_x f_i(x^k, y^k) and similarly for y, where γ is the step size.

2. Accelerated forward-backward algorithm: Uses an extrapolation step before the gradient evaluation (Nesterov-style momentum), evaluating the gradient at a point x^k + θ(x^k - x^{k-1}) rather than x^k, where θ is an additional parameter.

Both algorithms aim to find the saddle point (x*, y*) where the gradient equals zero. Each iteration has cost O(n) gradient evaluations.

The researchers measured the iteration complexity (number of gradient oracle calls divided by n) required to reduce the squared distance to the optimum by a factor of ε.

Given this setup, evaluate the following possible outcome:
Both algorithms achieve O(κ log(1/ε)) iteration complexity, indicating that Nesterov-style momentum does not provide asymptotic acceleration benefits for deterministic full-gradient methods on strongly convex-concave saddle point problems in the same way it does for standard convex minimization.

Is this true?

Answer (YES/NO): NO